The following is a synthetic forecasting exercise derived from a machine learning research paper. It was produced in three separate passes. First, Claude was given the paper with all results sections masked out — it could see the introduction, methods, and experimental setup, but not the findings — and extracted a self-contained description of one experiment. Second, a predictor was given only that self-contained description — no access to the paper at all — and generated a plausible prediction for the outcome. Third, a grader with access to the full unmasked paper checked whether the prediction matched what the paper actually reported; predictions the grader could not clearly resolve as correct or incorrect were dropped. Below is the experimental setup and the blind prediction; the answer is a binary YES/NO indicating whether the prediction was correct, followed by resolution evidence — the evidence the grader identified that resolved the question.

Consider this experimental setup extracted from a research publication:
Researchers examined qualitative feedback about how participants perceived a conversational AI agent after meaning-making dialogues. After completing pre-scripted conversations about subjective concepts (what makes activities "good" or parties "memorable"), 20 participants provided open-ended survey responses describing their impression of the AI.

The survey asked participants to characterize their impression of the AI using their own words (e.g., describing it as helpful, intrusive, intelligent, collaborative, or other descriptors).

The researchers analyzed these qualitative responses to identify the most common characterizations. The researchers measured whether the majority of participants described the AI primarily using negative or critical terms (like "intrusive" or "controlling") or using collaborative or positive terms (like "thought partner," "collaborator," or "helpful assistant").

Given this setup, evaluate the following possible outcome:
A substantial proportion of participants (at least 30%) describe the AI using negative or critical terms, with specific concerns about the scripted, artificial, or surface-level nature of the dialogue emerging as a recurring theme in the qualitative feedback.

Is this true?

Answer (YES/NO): NO